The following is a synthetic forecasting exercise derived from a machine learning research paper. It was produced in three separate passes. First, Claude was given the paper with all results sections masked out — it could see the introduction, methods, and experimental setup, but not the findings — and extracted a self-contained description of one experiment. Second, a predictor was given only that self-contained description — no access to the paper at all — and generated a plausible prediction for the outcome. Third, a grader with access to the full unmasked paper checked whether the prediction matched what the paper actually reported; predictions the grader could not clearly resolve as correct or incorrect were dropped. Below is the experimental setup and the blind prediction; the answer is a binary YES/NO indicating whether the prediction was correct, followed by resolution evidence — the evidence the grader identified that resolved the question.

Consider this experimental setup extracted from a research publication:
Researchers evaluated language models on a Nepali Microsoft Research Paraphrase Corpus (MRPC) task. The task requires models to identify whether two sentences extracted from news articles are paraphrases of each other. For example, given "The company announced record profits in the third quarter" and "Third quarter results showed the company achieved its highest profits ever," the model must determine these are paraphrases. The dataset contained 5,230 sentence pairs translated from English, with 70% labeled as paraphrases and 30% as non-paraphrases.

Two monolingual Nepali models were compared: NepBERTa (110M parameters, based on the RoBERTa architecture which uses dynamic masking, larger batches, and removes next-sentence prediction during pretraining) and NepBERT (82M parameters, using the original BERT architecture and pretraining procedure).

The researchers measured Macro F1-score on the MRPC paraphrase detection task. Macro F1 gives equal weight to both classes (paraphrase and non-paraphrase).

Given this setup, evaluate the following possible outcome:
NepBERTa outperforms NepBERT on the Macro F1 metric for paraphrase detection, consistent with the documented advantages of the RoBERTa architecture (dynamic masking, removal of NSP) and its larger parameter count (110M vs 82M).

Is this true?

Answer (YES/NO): YES